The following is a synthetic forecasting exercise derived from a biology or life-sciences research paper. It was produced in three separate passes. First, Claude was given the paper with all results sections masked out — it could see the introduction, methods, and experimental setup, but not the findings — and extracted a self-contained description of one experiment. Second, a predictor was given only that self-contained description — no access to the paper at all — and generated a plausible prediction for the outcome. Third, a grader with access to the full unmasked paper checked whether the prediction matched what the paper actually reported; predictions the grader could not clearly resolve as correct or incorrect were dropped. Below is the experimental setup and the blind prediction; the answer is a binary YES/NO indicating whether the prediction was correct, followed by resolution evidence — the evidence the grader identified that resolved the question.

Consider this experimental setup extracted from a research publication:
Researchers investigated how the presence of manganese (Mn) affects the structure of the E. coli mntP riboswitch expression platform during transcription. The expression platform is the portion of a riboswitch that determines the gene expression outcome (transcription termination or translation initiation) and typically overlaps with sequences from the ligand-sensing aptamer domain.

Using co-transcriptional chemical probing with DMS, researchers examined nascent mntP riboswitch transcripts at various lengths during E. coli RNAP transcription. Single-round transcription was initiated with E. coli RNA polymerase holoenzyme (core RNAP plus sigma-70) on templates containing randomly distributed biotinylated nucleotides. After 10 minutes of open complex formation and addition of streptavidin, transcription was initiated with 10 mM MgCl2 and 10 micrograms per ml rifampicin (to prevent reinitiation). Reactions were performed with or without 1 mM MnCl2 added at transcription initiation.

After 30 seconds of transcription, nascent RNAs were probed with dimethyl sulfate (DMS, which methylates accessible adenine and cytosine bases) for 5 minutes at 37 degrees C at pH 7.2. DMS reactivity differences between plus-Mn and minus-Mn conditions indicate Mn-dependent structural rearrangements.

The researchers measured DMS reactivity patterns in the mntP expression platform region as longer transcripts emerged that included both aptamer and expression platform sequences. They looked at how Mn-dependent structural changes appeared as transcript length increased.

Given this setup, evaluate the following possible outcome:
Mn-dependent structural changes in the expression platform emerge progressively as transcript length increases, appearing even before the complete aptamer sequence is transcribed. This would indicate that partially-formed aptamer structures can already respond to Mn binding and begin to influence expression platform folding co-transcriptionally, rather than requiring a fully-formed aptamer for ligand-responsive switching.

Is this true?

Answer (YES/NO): NO